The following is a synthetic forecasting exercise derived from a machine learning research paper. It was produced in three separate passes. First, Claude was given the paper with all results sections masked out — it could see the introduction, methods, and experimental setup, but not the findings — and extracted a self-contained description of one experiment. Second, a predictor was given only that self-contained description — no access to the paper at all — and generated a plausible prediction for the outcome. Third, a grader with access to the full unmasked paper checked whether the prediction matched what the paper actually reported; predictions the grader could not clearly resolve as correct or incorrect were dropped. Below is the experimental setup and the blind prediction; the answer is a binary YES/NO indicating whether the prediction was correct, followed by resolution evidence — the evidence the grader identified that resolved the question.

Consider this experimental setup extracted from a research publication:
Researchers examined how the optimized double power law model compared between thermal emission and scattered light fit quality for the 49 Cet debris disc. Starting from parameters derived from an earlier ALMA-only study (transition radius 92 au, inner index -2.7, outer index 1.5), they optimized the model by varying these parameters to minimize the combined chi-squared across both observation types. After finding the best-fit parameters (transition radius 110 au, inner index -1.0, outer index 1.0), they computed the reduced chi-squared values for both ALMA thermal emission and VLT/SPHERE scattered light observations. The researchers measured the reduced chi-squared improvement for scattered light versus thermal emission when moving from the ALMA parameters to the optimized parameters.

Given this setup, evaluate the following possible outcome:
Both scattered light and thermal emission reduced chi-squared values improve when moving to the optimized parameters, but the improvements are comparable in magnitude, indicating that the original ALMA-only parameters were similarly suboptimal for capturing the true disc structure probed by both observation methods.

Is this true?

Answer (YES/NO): NO